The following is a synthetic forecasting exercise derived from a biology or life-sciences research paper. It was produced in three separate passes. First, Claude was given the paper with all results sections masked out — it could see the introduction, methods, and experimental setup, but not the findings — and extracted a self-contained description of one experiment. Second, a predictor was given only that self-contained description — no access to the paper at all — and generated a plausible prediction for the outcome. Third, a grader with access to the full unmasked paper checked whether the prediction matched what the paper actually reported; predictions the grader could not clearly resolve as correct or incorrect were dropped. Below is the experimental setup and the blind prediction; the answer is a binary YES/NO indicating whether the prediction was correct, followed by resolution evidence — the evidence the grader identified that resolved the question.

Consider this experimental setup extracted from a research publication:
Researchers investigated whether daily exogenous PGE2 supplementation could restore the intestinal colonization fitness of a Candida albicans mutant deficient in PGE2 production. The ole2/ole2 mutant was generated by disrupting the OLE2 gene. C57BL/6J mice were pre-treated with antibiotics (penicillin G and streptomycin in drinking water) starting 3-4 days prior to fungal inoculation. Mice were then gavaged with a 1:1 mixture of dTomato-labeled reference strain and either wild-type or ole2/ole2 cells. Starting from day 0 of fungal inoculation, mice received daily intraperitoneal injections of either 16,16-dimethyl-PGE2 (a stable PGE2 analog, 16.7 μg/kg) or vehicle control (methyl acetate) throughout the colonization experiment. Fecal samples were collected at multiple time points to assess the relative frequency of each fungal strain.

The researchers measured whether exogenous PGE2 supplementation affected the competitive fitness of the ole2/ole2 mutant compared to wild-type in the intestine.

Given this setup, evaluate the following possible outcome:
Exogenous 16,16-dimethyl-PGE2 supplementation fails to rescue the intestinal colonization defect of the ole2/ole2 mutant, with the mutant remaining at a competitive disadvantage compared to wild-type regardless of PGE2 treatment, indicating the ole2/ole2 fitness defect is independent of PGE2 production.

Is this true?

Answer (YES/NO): NO